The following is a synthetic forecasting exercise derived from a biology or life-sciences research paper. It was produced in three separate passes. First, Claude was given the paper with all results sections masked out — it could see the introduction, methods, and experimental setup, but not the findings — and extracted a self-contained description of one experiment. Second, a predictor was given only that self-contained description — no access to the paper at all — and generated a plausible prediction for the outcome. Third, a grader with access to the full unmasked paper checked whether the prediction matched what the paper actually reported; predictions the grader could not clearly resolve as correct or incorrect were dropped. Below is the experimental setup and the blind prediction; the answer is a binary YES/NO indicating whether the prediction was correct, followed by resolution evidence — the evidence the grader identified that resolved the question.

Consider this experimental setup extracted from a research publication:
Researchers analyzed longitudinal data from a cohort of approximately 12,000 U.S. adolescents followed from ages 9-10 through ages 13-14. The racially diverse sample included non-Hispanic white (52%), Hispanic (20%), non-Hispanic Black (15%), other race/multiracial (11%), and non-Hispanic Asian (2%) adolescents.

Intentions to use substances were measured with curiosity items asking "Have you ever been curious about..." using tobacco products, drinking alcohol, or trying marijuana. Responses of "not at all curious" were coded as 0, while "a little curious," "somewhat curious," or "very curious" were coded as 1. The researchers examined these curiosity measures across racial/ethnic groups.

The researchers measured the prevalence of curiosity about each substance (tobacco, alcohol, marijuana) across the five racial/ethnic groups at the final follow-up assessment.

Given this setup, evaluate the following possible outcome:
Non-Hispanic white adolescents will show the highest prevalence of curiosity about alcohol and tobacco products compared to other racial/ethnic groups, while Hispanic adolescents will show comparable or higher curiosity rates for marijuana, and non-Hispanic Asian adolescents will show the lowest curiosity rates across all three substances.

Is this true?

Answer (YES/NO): NO